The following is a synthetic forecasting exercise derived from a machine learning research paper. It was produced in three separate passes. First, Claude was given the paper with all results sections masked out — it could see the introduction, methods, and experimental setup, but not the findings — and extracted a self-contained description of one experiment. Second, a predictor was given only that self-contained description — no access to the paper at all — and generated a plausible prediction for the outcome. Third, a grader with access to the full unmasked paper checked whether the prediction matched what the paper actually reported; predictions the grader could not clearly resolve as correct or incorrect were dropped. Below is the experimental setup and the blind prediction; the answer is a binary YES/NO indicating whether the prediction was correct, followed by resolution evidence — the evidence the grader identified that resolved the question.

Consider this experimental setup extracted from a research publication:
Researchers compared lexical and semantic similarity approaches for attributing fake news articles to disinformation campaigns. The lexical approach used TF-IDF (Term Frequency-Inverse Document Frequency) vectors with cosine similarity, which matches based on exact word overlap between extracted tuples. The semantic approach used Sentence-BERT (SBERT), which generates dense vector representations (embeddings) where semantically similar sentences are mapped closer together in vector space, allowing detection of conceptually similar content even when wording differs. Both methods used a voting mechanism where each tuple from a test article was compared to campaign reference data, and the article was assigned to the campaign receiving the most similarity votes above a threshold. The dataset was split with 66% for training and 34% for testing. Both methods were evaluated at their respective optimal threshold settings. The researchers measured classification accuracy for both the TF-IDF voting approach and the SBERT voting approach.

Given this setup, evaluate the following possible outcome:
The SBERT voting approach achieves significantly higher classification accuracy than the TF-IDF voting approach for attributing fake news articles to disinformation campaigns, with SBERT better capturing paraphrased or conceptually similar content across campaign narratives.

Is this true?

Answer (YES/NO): YES